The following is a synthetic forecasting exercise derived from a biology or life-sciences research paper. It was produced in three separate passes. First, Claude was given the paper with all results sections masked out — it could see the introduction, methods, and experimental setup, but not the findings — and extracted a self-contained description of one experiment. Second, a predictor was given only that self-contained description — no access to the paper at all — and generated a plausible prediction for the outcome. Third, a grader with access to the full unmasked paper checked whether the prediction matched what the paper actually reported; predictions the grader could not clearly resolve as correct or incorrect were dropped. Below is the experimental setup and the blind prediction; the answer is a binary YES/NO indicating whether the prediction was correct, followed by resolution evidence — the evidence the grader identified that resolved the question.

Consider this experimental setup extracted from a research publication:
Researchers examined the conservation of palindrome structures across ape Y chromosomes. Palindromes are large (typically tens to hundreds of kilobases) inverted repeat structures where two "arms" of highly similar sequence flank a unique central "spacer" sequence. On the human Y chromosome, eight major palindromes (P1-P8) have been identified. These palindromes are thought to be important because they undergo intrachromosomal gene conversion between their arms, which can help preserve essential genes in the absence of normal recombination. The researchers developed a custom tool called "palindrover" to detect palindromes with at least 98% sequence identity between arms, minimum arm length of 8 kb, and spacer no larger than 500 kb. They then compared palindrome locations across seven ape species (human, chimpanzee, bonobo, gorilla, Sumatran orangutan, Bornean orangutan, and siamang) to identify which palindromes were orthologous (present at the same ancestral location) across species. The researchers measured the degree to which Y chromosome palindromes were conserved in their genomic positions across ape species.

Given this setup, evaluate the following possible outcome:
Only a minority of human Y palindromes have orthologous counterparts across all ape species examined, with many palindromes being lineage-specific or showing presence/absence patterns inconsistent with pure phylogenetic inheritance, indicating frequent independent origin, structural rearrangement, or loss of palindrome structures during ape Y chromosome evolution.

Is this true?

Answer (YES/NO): YES